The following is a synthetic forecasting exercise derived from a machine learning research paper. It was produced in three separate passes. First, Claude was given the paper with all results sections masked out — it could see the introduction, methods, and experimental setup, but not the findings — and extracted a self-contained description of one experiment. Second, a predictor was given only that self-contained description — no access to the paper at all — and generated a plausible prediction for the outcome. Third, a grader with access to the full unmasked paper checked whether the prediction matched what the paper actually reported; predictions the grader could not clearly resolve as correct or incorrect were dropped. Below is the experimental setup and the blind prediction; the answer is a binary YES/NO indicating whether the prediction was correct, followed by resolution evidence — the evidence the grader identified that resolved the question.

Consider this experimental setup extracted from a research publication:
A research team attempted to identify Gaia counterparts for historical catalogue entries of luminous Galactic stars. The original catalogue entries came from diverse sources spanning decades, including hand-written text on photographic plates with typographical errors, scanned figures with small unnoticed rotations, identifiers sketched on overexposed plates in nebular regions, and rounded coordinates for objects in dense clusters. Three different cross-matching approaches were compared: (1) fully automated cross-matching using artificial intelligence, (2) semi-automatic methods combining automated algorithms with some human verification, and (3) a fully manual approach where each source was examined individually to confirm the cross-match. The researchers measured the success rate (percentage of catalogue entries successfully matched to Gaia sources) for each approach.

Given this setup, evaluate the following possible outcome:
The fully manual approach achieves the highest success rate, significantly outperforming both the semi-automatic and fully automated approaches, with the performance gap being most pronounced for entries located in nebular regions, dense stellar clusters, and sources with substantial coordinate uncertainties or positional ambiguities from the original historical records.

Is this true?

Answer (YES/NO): NO